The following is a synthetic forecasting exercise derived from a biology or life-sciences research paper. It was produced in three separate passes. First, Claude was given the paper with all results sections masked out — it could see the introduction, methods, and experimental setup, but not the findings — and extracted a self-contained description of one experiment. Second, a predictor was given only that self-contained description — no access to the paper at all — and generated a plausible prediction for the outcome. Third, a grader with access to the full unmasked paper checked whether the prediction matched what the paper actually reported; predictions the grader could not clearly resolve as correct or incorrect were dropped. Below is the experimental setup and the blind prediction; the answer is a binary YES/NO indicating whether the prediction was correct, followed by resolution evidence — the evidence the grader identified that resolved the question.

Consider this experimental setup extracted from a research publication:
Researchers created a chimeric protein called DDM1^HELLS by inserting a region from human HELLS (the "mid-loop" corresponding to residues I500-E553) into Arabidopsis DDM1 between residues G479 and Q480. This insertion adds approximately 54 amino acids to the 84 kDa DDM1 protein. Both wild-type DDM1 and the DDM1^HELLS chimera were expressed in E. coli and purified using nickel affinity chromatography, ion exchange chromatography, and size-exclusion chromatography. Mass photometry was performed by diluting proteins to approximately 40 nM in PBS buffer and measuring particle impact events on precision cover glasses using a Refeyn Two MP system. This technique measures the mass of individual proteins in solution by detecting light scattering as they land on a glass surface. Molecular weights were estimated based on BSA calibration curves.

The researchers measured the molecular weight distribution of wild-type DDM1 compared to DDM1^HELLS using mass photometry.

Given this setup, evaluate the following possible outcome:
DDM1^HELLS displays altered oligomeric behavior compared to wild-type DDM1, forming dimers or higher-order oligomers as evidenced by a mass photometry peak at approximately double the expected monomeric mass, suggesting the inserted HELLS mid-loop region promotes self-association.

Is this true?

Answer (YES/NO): NO